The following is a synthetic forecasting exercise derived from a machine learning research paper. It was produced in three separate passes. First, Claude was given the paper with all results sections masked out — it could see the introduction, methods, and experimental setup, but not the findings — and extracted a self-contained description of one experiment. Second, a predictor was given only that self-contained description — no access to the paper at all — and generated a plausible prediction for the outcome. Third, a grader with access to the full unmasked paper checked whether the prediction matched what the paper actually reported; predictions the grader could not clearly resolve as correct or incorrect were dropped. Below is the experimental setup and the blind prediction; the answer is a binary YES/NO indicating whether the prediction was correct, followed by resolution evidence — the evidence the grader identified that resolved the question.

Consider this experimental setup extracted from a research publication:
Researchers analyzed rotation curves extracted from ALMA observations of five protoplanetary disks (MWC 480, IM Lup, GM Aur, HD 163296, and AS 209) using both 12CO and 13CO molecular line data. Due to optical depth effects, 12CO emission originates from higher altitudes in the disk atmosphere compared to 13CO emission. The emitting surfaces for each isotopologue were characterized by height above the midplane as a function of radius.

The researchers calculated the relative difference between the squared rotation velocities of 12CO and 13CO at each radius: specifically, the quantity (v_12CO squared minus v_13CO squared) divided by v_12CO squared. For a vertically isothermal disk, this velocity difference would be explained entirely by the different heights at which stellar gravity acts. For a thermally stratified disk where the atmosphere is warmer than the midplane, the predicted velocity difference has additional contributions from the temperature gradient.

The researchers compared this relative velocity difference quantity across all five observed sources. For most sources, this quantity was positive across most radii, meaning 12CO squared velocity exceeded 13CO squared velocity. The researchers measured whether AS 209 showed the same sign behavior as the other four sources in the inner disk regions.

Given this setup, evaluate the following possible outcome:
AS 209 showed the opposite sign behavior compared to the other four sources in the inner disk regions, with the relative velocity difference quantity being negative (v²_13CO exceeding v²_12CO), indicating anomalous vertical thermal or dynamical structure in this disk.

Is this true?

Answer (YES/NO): NO